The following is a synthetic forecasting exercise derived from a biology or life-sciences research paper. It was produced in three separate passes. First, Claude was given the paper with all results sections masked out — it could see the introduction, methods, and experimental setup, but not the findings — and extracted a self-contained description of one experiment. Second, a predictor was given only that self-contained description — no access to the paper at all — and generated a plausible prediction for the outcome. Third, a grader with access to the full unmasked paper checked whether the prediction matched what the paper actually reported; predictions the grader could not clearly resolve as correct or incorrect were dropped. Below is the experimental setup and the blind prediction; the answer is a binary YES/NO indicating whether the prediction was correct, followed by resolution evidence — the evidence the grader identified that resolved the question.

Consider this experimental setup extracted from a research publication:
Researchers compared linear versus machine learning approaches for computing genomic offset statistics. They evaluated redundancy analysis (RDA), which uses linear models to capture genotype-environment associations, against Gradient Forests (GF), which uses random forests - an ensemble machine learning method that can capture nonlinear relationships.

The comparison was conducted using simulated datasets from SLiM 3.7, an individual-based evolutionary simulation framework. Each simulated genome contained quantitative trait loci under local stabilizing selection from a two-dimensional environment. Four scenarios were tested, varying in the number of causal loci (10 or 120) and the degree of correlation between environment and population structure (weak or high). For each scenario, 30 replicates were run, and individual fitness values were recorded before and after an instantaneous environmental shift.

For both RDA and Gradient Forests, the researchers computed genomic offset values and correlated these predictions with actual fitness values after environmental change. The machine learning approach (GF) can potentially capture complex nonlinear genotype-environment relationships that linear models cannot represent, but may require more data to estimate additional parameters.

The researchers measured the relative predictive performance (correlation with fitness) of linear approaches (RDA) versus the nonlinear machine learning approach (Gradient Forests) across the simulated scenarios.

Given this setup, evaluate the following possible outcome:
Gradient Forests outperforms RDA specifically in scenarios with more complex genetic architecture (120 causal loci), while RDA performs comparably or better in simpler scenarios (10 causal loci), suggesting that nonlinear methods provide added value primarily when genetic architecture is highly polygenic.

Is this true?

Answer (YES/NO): NO